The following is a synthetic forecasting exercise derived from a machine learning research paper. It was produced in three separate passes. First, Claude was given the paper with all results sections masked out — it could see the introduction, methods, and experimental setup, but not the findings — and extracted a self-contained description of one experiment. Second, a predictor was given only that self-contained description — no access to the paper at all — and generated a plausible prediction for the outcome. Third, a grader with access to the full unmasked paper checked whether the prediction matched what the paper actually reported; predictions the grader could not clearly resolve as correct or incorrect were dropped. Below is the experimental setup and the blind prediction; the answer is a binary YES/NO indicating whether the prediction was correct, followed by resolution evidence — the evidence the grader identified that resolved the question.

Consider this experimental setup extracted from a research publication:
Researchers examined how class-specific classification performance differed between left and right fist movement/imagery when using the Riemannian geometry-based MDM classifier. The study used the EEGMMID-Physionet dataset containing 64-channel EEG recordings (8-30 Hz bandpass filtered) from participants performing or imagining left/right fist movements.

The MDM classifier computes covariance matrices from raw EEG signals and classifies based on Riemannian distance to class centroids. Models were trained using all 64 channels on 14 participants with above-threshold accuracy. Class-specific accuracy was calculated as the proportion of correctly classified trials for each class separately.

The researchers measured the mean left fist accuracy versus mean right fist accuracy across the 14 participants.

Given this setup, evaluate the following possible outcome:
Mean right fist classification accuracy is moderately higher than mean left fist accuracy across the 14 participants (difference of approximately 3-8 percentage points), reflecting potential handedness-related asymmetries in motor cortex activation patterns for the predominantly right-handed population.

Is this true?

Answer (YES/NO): NO